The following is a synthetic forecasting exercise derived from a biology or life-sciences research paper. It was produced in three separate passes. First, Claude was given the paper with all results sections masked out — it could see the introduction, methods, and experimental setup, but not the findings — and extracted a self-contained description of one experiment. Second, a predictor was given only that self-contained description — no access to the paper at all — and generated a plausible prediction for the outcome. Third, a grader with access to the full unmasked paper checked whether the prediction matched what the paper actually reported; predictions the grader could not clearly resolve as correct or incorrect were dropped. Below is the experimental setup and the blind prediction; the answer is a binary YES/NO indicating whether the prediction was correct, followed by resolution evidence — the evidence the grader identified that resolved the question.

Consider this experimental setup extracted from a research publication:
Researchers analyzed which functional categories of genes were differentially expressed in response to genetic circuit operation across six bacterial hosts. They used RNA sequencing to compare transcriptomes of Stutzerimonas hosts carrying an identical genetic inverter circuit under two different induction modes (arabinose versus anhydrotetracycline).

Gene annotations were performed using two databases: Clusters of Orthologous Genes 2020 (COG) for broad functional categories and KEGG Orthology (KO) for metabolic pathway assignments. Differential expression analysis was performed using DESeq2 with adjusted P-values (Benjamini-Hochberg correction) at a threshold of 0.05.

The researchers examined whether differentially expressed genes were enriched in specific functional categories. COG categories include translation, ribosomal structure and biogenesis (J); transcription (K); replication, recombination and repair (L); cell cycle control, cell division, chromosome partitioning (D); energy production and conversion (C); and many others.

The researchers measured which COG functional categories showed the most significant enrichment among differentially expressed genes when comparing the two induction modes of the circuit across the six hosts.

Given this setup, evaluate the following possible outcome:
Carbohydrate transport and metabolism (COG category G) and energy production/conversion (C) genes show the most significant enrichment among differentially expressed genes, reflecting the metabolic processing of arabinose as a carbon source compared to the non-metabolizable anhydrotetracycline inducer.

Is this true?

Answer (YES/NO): NO